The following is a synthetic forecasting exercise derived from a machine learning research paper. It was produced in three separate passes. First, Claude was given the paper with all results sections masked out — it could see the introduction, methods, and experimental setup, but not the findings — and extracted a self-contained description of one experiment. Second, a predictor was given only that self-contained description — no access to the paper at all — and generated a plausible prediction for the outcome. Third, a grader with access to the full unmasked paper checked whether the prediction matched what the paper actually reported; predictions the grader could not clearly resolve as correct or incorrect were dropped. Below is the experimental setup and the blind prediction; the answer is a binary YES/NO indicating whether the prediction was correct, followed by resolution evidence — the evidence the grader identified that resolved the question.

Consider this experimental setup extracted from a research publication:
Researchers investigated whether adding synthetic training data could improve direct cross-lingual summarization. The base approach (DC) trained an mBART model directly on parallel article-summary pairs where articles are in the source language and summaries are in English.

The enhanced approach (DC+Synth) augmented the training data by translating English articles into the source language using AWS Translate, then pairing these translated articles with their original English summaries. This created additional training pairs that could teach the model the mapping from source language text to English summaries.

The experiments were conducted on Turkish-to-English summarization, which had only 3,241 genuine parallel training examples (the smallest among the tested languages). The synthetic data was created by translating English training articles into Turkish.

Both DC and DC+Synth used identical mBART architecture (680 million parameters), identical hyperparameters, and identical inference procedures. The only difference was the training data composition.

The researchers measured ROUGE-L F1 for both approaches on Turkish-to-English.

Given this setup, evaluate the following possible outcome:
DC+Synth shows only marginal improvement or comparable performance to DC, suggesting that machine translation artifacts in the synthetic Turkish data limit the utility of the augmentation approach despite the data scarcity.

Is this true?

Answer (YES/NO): NO